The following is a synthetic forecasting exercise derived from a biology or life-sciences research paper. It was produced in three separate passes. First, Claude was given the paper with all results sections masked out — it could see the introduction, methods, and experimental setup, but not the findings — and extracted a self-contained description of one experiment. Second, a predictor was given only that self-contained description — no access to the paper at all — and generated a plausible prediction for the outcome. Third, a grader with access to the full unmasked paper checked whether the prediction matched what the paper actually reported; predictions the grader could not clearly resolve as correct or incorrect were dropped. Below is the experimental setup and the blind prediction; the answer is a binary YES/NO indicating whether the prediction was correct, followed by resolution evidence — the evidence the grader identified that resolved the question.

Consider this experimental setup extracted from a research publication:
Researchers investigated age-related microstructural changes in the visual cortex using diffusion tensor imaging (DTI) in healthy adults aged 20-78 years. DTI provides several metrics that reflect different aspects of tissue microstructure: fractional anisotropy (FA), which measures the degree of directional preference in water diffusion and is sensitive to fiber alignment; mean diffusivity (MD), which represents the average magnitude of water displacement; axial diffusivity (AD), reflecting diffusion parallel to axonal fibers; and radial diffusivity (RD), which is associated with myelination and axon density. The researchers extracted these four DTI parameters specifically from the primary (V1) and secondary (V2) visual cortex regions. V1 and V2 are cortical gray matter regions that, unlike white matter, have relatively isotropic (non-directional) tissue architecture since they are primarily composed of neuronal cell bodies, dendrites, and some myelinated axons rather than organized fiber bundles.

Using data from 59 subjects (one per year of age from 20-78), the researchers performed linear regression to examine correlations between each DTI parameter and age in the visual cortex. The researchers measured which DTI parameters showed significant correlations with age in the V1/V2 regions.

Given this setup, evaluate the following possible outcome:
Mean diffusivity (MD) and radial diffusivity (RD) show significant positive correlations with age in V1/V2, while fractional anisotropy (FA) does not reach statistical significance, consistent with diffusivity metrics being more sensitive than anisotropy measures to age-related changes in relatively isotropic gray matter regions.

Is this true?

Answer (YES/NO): YES